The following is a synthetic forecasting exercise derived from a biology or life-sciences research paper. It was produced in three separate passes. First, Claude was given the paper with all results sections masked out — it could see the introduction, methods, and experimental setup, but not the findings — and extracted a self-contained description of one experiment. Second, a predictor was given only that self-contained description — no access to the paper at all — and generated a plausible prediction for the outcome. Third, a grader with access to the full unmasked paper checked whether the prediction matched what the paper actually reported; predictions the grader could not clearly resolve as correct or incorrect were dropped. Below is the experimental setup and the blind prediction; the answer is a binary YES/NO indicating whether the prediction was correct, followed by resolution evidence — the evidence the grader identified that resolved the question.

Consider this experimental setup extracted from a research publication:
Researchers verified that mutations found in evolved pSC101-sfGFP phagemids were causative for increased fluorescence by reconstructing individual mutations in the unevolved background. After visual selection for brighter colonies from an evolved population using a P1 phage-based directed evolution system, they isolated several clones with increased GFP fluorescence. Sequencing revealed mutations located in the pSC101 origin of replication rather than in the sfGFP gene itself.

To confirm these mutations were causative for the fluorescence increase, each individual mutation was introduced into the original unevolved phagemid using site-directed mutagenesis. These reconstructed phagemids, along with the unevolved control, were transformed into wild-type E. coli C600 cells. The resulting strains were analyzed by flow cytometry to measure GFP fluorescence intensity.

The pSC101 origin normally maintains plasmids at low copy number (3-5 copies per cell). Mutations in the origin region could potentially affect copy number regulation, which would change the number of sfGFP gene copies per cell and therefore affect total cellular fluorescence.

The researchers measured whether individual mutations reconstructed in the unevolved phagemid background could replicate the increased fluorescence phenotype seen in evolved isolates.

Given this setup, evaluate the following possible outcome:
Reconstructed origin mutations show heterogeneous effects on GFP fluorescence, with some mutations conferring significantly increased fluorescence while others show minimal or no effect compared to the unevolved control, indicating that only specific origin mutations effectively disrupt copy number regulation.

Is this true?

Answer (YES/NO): NO